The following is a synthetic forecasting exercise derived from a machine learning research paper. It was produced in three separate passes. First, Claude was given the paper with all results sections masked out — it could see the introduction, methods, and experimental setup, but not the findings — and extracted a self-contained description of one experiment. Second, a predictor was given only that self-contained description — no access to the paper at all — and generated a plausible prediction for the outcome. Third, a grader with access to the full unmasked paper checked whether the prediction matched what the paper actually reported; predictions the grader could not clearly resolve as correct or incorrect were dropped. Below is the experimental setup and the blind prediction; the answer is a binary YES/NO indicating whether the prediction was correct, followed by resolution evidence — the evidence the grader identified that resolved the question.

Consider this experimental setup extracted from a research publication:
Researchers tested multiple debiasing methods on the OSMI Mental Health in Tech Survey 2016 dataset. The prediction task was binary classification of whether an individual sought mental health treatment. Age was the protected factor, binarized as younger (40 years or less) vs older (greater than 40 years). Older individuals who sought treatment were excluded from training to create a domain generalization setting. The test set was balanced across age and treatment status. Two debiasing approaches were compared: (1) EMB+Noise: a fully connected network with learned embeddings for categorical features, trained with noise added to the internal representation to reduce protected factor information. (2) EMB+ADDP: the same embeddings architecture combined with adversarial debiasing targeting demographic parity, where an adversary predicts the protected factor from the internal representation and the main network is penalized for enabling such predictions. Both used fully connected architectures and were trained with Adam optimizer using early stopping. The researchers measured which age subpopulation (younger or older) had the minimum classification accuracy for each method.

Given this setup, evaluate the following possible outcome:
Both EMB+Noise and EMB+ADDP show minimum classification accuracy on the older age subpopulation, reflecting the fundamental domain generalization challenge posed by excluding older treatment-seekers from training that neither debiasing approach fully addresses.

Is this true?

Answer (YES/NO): NO